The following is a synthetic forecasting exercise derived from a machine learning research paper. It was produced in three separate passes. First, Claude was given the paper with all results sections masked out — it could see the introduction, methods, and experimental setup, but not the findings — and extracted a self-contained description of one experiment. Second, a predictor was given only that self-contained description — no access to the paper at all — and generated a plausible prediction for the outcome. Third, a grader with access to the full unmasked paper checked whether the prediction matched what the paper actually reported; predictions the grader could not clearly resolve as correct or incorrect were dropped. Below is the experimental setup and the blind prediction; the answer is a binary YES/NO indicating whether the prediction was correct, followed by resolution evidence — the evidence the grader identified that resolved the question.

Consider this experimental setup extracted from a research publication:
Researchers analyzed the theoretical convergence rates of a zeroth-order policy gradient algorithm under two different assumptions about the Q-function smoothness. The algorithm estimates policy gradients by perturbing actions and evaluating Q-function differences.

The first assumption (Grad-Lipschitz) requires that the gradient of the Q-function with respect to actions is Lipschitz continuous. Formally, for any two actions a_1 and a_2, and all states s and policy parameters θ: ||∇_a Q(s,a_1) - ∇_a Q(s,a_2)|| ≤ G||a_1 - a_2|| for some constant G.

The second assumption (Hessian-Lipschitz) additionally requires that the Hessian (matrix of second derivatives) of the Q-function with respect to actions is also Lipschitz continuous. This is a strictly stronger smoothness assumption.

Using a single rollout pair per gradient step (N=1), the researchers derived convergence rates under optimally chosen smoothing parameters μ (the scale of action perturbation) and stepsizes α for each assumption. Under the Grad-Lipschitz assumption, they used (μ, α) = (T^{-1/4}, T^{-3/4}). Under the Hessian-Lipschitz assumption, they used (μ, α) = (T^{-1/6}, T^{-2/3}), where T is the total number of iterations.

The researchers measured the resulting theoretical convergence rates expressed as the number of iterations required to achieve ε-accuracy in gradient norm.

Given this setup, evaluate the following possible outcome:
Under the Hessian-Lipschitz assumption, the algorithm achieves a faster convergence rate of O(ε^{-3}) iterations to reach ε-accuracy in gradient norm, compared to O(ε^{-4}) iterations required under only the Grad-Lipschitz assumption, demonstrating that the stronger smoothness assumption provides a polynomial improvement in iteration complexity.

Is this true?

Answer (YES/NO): YES